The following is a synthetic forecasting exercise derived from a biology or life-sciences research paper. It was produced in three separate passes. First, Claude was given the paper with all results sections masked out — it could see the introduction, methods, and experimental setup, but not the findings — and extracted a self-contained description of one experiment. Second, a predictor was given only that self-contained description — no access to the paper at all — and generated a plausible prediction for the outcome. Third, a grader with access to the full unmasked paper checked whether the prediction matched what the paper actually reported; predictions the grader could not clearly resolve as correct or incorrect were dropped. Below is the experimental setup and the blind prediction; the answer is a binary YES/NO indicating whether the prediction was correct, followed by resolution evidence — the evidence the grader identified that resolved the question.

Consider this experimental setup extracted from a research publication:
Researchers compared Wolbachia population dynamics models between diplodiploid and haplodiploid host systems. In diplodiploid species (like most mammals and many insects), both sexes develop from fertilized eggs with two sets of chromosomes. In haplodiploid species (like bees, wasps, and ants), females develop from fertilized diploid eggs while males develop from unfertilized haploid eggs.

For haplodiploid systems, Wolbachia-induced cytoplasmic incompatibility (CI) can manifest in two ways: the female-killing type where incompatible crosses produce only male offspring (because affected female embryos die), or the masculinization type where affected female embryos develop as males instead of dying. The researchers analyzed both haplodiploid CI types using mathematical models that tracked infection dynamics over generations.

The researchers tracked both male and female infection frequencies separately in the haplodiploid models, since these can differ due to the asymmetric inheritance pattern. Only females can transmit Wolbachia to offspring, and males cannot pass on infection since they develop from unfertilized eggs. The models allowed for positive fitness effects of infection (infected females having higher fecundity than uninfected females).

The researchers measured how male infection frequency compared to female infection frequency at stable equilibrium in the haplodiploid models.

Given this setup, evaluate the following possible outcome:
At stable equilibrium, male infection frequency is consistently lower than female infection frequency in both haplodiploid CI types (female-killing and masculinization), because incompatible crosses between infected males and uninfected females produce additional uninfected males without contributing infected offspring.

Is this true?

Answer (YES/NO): YES